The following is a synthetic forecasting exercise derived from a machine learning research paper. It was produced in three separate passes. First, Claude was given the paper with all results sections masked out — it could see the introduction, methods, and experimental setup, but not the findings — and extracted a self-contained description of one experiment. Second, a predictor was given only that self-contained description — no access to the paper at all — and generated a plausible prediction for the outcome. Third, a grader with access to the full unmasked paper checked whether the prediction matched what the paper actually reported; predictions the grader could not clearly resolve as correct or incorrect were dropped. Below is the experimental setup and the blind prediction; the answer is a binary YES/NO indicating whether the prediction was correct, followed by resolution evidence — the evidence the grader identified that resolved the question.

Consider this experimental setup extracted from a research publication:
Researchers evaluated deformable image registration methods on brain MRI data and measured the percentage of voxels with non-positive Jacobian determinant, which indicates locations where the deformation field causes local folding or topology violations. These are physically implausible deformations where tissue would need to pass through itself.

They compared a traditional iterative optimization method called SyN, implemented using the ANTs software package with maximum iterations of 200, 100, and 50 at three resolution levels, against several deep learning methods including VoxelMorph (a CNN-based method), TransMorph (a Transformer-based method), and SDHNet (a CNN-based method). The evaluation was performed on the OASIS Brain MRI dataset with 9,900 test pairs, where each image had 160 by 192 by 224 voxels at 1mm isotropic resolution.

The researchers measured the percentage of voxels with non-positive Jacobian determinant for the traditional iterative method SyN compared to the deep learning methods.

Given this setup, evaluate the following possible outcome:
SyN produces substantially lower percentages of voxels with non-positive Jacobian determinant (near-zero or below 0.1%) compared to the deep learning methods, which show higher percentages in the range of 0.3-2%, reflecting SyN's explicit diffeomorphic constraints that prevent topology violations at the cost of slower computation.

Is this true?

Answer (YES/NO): NO